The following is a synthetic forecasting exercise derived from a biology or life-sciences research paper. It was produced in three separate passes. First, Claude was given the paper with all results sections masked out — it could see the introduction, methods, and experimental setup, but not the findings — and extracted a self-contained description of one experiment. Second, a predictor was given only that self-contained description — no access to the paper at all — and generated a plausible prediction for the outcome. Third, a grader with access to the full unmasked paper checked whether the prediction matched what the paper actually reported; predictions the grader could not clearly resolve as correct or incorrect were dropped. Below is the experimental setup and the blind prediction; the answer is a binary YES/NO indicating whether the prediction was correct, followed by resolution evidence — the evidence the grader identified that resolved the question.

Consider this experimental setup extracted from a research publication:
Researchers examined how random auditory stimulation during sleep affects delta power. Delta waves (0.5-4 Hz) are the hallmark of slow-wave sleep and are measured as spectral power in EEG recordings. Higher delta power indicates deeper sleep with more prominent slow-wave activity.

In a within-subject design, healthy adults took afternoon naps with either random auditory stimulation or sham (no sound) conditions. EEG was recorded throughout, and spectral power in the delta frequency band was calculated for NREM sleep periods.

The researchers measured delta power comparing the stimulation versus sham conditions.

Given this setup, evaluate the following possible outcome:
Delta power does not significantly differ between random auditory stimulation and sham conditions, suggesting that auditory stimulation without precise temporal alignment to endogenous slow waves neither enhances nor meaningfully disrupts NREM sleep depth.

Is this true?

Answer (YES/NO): NO